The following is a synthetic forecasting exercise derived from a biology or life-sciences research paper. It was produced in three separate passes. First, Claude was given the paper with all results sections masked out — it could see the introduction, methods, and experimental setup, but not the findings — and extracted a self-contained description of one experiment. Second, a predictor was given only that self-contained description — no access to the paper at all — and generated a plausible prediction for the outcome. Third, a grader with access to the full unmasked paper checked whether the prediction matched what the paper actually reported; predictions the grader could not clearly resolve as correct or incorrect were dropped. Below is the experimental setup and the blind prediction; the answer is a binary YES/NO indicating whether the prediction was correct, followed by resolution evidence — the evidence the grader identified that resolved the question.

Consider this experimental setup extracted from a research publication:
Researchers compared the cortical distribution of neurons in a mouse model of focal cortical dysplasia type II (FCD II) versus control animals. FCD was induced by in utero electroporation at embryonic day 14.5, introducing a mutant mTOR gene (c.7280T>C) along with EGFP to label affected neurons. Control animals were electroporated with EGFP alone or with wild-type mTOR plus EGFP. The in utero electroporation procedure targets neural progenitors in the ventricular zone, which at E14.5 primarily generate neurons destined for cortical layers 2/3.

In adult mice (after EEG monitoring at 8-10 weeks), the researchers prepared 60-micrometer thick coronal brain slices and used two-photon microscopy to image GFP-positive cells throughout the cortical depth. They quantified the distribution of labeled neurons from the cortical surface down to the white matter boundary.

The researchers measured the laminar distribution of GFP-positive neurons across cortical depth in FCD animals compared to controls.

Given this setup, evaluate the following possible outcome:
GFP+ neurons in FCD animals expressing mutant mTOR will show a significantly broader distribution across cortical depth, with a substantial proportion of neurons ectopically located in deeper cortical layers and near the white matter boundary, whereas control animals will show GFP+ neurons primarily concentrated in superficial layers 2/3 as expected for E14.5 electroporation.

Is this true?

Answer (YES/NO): NO